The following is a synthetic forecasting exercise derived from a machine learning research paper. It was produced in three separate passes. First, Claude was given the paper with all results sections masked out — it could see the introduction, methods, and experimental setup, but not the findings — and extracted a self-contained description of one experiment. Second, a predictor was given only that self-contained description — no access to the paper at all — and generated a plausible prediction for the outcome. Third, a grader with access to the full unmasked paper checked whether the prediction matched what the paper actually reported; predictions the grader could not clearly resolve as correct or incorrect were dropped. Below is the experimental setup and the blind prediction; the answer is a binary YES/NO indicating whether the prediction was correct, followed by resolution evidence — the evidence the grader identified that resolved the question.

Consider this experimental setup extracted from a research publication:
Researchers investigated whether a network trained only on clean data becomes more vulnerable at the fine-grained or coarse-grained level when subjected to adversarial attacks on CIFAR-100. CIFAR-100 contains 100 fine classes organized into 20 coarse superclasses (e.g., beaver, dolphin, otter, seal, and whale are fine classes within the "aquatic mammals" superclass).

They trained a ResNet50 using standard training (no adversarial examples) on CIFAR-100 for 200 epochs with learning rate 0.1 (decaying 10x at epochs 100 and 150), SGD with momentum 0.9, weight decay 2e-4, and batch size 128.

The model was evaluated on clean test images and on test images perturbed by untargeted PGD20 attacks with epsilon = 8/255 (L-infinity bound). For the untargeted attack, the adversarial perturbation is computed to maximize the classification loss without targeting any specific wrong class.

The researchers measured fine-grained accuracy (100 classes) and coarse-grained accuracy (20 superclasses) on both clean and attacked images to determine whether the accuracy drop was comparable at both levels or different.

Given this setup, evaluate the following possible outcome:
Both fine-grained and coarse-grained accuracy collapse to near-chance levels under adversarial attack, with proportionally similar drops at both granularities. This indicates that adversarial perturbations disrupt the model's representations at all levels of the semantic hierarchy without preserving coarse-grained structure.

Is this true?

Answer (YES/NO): NO